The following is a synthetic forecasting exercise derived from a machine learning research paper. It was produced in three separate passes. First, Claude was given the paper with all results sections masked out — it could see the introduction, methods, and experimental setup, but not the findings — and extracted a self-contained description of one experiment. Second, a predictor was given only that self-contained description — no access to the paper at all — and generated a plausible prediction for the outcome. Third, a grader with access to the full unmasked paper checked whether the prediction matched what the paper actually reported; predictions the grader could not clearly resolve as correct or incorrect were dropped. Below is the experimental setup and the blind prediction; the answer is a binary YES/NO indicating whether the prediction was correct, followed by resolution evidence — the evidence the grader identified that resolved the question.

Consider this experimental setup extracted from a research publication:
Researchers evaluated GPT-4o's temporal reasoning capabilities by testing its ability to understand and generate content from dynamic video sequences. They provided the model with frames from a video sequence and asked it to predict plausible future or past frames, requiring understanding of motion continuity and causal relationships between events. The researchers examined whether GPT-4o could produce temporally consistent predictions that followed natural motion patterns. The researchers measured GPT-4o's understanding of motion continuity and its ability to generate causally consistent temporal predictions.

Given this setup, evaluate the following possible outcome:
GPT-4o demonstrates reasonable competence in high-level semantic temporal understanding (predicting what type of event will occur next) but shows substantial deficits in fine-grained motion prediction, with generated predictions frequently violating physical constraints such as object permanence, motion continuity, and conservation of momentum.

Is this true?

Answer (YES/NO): YES